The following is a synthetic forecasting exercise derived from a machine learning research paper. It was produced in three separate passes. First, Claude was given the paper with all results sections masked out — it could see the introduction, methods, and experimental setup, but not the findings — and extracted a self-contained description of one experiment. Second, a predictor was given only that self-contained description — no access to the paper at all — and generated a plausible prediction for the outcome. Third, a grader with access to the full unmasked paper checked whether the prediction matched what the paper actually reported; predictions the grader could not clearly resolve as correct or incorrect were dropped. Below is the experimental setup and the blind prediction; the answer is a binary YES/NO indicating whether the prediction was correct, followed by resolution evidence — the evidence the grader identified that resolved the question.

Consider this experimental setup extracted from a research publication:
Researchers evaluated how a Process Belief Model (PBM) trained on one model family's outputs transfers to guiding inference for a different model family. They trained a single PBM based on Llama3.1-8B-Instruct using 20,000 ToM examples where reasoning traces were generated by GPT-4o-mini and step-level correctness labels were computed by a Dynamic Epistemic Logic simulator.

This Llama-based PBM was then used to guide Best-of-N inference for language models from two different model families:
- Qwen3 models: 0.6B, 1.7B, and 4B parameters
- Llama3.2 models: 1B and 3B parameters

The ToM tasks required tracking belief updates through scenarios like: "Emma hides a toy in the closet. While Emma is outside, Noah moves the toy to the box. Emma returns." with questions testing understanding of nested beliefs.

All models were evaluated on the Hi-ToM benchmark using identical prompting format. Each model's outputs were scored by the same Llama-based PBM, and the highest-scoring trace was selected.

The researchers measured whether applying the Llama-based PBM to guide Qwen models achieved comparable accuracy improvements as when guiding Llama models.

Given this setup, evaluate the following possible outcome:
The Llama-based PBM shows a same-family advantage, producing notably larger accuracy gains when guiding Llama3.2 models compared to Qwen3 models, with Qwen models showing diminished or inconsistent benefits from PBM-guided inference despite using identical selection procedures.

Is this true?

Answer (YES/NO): YES